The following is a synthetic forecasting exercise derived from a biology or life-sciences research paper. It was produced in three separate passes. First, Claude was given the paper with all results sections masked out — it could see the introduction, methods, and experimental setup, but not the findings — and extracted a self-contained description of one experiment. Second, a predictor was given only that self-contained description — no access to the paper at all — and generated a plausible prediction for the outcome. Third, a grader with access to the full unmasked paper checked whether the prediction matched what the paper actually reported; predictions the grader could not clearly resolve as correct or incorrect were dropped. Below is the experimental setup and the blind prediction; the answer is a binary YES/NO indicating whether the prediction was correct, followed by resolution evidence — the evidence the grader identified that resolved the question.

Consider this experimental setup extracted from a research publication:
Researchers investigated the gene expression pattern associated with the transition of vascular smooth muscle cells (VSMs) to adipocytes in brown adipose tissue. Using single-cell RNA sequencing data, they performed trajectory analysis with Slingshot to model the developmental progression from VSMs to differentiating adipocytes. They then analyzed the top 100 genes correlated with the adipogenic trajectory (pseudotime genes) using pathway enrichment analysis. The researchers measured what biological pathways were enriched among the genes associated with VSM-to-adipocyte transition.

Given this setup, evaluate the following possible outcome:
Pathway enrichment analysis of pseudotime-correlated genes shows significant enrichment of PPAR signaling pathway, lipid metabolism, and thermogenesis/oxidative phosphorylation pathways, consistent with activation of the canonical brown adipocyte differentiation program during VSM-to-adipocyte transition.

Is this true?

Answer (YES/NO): YES